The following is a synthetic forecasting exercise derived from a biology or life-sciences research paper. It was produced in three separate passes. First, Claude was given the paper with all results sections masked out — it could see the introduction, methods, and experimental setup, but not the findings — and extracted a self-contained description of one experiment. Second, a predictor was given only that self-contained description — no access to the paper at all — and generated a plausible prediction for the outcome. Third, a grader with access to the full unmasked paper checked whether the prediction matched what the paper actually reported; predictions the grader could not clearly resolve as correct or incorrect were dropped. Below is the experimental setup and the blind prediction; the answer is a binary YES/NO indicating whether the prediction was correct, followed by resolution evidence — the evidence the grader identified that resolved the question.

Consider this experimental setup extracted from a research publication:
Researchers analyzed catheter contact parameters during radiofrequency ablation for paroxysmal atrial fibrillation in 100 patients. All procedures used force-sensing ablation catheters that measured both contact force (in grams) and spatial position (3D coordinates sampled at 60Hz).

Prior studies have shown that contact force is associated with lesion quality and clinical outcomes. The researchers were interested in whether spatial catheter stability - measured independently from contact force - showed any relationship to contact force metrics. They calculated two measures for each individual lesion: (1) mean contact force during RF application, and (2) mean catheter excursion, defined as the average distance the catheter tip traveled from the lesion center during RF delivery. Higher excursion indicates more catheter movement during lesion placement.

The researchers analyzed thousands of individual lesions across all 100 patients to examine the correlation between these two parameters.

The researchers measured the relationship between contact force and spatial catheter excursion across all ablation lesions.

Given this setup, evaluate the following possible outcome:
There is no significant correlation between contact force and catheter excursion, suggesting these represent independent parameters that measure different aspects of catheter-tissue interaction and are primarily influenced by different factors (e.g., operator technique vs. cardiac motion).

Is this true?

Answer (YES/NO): YES